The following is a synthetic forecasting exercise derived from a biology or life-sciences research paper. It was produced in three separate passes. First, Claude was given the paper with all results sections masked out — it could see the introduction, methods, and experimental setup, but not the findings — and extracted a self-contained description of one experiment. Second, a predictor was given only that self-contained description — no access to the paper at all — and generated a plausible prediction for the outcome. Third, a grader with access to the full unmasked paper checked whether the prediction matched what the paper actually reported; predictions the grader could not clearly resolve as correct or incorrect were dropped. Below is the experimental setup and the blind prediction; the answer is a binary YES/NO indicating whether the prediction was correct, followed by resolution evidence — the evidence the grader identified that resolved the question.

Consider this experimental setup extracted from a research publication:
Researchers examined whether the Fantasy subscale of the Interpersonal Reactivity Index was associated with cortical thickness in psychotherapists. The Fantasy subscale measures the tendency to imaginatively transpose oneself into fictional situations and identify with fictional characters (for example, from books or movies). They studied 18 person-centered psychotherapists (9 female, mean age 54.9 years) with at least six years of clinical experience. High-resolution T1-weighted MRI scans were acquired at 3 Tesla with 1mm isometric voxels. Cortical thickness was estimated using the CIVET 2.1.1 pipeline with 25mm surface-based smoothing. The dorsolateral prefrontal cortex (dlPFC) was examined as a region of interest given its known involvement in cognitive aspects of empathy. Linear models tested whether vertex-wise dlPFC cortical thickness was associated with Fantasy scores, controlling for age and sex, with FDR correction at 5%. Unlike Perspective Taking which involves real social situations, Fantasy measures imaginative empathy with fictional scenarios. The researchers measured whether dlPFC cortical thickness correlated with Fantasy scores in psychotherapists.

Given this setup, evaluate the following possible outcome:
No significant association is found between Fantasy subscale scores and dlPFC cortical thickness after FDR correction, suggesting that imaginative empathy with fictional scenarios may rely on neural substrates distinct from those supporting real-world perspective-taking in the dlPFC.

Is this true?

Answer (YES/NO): YES